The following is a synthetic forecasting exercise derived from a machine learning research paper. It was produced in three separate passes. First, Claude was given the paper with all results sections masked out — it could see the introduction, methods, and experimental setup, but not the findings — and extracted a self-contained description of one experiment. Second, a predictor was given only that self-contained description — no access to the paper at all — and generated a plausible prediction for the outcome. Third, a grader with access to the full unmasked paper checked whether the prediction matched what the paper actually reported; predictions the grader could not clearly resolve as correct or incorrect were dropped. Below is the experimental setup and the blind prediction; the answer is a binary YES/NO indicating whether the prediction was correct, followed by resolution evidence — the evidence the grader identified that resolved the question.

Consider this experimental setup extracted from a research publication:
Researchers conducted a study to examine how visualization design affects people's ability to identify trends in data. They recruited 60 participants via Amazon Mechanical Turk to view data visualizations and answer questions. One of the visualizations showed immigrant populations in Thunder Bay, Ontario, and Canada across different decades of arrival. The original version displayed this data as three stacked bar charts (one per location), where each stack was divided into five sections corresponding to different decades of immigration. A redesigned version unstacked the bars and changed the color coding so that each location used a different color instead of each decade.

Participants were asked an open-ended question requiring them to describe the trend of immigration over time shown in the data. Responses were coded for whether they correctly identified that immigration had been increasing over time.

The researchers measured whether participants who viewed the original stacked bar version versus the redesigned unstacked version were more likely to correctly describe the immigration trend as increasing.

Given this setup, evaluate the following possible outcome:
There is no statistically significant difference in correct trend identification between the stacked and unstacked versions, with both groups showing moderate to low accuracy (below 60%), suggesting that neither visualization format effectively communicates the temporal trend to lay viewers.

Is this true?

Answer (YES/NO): NO